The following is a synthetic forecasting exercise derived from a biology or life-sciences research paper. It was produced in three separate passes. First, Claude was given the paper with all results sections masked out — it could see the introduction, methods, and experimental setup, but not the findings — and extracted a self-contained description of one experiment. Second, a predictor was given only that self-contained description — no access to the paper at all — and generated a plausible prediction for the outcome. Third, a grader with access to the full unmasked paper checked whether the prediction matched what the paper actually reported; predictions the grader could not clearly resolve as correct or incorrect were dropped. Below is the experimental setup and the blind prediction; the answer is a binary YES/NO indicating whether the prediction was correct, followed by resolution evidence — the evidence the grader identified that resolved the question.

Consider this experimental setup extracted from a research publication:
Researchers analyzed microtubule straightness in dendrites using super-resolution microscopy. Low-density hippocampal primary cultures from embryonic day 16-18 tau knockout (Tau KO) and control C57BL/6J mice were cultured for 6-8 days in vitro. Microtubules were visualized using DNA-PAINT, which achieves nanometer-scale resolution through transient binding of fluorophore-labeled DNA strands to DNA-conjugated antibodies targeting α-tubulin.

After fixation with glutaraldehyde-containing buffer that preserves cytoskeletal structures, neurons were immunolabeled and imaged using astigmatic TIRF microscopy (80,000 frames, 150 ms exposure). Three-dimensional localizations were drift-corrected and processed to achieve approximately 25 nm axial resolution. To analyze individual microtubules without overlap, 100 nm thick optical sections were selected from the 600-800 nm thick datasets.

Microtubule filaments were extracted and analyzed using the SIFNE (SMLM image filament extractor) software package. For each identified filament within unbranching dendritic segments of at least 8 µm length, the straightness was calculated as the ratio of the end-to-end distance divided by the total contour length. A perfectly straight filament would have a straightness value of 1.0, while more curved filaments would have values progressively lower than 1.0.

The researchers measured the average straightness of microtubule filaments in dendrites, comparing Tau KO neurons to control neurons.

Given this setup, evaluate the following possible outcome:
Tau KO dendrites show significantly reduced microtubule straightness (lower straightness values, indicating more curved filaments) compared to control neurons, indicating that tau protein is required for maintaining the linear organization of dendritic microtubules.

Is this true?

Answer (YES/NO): NO